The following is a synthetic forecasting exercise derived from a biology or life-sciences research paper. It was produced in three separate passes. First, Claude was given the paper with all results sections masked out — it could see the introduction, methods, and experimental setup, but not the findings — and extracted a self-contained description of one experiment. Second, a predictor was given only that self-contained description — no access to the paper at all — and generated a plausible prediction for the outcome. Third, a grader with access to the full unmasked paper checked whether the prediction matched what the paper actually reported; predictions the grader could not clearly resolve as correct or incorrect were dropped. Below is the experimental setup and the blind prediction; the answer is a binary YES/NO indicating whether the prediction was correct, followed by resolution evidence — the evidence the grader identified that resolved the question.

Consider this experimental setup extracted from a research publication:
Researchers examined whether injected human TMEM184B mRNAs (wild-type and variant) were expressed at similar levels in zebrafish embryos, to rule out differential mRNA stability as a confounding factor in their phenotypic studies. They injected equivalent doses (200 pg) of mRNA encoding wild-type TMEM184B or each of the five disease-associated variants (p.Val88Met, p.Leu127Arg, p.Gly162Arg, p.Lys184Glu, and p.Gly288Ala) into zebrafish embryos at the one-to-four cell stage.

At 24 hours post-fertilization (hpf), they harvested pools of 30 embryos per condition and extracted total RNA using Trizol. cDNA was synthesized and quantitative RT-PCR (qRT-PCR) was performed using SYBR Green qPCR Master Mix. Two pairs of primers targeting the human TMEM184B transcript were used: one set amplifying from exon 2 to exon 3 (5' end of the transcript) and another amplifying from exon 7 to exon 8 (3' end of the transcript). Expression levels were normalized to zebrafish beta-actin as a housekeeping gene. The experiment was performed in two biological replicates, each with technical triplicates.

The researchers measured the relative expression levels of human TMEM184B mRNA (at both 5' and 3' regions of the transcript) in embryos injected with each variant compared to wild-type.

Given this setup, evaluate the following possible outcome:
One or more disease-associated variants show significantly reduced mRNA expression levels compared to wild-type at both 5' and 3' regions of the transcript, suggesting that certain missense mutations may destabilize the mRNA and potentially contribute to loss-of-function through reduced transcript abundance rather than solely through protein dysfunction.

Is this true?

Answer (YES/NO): NO